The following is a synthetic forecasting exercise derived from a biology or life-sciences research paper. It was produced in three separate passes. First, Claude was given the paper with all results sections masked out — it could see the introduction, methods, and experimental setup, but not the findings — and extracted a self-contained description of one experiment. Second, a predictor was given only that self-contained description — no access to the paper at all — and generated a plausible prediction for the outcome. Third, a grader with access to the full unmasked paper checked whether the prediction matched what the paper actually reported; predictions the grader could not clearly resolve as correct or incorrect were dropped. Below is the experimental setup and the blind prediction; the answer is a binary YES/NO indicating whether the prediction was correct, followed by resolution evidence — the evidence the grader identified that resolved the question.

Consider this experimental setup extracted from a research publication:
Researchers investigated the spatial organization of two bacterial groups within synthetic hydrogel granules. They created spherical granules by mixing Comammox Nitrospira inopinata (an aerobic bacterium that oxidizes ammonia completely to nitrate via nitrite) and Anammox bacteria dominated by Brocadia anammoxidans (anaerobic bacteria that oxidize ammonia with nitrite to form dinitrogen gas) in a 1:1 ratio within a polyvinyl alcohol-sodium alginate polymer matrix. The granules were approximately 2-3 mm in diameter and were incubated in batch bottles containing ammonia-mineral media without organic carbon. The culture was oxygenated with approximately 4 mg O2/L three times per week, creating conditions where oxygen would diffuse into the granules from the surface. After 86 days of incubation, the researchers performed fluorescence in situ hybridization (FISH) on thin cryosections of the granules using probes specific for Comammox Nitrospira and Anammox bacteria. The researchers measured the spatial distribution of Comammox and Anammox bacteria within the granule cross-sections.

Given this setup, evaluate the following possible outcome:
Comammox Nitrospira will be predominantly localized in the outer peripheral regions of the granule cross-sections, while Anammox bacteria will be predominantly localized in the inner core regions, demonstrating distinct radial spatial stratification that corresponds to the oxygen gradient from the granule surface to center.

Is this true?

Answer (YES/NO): NO